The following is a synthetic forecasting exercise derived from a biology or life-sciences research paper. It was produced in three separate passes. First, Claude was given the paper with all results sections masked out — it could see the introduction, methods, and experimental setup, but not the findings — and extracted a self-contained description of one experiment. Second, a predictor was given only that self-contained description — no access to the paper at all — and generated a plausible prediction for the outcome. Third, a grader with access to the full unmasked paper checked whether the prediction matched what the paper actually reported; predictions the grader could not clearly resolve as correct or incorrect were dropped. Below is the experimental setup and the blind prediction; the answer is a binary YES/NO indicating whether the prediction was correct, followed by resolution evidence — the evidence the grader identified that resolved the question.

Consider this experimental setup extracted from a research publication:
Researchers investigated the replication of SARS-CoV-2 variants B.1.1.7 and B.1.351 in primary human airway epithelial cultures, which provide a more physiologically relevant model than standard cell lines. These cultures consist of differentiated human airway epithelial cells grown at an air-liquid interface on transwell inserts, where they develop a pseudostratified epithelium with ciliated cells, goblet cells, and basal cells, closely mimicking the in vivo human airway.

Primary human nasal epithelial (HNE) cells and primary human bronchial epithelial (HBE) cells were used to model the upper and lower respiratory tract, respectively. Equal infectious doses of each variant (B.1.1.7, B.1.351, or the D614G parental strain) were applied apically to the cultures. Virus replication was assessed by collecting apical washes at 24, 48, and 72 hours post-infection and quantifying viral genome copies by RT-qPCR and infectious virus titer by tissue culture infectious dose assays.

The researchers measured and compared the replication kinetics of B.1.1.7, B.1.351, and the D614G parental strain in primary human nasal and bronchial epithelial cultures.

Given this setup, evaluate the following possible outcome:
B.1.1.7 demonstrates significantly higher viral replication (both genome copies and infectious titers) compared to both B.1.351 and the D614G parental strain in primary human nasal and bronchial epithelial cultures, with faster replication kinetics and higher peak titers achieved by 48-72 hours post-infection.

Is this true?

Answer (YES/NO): NO